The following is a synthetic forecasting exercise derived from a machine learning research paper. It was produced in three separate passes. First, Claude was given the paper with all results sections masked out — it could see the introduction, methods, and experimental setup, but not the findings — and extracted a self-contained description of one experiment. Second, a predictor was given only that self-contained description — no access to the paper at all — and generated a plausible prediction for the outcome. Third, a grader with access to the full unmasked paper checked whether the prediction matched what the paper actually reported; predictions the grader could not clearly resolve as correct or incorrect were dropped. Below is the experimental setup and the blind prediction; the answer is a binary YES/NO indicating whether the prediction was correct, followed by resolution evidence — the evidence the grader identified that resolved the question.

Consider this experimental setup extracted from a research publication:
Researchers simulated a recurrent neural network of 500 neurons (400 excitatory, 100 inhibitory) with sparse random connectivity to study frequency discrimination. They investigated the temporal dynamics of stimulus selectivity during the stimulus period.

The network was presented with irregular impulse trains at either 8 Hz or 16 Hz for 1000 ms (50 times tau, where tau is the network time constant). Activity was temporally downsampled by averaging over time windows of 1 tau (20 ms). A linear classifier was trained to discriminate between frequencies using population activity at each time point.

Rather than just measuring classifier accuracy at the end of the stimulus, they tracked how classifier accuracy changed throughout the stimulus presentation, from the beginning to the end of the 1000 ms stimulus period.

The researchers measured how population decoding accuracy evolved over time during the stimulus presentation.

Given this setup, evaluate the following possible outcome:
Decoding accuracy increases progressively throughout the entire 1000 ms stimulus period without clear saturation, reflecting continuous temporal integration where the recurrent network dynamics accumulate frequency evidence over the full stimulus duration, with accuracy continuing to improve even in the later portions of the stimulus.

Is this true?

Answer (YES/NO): NO